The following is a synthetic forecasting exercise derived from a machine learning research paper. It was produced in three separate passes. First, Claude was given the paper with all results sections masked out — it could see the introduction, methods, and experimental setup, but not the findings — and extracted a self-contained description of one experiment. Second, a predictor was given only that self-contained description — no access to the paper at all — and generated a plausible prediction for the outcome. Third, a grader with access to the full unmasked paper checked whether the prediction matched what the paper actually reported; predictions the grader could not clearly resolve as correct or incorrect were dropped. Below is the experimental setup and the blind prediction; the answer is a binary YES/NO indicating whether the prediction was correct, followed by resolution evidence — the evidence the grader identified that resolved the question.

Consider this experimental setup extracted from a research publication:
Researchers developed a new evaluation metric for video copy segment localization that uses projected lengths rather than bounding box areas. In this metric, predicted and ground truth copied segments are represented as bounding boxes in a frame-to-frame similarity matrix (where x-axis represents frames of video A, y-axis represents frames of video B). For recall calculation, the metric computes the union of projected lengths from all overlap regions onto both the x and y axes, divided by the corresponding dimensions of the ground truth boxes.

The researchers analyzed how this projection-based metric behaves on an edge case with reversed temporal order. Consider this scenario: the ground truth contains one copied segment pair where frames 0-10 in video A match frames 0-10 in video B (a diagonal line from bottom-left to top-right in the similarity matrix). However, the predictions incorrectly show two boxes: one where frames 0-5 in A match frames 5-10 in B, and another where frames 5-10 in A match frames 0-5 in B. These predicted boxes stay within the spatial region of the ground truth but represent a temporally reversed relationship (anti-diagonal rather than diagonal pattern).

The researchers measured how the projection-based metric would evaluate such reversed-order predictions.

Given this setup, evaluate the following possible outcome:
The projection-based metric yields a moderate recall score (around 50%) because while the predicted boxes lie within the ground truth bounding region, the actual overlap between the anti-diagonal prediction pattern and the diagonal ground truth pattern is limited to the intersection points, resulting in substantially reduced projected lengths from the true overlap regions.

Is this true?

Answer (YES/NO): NO